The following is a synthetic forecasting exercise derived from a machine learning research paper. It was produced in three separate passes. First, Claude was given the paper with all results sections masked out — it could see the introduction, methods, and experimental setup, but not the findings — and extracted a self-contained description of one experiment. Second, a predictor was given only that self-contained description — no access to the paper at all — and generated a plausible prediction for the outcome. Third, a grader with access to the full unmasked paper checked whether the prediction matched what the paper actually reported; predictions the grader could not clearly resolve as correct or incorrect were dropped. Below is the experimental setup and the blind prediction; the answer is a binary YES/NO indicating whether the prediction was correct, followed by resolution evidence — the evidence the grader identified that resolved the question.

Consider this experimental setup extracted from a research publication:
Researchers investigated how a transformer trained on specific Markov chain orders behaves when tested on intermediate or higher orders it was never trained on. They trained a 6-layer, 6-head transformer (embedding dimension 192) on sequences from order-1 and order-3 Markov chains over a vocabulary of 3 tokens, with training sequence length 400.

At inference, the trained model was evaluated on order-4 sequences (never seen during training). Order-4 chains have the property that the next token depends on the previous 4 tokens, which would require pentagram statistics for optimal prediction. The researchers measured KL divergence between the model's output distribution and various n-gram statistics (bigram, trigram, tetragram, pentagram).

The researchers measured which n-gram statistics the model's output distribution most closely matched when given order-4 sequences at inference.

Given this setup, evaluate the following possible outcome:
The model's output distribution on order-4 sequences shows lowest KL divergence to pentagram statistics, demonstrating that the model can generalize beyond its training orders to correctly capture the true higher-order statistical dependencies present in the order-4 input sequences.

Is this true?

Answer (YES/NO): NO